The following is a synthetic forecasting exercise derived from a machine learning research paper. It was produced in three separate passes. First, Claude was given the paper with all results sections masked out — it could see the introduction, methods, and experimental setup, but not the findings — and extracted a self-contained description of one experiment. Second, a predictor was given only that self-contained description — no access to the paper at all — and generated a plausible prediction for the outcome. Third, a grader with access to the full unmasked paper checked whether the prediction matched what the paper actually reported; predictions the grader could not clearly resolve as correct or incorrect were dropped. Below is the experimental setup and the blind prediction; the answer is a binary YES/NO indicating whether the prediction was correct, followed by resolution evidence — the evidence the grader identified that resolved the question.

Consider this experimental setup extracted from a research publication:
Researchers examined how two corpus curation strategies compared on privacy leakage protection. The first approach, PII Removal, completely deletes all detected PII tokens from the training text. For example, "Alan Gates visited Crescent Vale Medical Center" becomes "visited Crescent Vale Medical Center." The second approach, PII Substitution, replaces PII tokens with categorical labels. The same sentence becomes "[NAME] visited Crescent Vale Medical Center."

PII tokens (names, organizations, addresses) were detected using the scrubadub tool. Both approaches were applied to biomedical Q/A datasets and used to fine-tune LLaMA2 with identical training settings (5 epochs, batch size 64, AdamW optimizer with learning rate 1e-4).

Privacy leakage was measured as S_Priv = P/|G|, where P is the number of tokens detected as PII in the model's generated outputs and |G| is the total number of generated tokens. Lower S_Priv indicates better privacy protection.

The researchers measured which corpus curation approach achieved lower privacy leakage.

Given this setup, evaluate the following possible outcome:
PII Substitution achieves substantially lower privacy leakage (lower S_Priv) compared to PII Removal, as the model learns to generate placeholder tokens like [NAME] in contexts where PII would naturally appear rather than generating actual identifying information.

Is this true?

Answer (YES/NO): NO